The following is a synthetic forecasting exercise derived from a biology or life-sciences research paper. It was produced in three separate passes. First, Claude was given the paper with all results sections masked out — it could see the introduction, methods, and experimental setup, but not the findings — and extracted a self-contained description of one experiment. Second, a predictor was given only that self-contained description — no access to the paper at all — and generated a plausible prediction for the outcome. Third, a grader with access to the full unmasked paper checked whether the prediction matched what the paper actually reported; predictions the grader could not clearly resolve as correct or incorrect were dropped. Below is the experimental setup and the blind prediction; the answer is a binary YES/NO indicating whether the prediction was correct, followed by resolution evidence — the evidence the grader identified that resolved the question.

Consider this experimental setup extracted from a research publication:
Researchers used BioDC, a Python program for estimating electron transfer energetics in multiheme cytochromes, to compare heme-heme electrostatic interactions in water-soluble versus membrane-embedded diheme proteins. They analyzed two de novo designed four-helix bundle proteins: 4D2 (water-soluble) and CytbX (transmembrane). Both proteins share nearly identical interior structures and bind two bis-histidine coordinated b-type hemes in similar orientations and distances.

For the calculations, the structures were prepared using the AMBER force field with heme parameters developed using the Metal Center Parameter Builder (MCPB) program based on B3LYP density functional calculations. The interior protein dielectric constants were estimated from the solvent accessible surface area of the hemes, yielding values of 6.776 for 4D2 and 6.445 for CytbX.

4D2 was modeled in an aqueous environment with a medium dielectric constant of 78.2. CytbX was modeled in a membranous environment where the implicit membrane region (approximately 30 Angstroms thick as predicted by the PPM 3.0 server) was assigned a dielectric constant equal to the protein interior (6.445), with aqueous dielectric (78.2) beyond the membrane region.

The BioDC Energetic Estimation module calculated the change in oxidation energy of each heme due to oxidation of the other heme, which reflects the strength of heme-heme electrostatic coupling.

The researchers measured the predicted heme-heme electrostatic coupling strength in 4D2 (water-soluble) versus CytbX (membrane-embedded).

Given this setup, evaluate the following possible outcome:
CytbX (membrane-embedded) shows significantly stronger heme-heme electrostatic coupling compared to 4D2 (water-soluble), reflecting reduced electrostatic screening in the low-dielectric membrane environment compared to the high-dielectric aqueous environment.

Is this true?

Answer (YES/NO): YES